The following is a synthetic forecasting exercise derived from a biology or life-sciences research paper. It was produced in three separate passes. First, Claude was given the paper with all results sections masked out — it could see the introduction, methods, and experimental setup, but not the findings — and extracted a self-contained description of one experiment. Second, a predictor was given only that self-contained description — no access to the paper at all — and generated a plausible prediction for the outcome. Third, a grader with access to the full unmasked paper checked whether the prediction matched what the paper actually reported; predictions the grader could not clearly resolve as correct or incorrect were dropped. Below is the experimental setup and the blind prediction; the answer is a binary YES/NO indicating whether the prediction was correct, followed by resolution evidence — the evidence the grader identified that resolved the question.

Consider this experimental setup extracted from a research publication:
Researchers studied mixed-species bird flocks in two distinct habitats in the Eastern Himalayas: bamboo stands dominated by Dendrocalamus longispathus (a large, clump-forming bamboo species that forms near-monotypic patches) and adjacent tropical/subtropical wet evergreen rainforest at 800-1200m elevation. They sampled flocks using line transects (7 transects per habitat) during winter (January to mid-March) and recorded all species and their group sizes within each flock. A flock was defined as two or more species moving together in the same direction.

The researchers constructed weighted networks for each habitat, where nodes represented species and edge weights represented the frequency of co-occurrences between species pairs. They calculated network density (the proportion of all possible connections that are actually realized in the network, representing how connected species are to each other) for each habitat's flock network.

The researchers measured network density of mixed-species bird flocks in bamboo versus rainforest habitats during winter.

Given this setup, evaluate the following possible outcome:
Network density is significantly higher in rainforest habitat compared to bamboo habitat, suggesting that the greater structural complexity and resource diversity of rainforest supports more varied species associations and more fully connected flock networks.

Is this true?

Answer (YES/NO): NO